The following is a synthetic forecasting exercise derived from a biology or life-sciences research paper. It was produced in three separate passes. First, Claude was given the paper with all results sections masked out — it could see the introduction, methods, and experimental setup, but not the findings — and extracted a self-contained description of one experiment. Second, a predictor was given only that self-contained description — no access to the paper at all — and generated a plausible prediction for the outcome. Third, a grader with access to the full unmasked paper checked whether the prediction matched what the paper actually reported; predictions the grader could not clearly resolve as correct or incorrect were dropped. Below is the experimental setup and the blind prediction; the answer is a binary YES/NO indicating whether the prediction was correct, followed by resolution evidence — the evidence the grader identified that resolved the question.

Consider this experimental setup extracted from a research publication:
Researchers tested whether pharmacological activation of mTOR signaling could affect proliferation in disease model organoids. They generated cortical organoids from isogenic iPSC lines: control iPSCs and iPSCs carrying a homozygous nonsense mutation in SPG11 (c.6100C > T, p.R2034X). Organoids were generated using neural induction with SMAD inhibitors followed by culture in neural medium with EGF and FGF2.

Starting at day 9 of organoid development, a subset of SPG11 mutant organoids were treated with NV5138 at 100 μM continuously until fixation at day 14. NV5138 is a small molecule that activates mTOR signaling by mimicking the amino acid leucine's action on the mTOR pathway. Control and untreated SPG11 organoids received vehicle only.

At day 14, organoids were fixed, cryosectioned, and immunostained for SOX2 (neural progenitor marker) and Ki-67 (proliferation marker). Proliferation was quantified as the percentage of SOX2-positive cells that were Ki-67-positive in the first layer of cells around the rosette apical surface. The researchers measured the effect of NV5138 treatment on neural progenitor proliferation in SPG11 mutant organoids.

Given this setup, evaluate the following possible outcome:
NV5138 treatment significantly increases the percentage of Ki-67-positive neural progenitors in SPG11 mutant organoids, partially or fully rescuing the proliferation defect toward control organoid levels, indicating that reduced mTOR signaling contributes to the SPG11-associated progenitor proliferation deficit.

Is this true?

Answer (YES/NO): YES